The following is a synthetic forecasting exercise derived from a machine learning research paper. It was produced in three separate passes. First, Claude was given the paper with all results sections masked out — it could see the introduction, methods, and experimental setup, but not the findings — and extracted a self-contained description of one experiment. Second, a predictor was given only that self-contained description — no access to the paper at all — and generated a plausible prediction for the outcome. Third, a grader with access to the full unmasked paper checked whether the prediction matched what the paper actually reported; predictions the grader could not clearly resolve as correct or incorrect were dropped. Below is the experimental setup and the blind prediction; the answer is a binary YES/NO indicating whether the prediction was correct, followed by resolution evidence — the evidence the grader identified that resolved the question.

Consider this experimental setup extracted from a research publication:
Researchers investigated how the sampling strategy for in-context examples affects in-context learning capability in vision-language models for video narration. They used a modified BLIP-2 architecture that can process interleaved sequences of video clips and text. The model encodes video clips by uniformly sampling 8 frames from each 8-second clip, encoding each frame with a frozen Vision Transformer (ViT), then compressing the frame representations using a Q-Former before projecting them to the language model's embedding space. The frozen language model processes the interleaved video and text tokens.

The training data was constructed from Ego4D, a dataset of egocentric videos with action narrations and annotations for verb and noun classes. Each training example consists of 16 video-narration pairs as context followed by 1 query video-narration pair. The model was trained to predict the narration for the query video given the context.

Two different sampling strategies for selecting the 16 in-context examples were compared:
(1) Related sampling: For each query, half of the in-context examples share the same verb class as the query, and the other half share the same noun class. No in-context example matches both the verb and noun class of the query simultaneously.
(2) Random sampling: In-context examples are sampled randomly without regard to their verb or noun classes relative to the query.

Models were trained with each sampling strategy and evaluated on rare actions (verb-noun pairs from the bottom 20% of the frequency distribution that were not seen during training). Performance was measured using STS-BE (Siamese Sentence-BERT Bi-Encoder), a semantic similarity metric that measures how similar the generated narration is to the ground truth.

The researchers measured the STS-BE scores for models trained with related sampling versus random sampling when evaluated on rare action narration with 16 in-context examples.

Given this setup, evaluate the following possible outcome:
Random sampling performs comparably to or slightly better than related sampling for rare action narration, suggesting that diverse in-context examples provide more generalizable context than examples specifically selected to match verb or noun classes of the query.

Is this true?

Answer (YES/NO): NO